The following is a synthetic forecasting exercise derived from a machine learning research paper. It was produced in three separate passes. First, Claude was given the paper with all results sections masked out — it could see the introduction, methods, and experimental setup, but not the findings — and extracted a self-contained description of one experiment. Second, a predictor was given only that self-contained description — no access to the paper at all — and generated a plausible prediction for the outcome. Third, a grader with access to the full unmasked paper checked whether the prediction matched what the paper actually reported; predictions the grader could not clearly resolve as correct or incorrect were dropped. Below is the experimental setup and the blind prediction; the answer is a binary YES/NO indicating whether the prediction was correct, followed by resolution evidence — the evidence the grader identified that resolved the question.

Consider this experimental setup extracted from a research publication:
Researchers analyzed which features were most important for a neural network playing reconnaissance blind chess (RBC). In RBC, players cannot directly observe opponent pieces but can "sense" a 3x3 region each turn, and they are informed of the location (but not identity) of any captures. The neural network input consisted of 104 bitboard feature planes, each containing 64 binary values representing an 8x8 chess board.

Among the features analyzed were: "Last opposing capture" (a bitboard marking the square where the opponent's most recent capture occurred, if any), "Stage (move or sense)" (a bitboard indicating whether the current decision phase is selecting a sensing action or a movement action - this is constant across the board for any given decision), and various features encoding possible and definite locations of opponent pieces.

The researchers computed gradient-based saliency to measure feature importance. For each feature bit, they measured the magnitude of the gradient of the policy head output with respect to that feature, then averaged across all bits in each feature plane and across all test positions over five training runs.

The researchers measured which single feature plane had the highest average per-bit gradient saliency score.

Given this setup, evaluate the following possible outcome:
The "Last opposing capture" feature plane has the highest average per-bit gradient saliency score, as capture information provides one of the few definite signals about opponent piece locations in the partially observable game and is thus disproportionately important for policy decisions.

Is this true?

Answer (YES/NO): NO